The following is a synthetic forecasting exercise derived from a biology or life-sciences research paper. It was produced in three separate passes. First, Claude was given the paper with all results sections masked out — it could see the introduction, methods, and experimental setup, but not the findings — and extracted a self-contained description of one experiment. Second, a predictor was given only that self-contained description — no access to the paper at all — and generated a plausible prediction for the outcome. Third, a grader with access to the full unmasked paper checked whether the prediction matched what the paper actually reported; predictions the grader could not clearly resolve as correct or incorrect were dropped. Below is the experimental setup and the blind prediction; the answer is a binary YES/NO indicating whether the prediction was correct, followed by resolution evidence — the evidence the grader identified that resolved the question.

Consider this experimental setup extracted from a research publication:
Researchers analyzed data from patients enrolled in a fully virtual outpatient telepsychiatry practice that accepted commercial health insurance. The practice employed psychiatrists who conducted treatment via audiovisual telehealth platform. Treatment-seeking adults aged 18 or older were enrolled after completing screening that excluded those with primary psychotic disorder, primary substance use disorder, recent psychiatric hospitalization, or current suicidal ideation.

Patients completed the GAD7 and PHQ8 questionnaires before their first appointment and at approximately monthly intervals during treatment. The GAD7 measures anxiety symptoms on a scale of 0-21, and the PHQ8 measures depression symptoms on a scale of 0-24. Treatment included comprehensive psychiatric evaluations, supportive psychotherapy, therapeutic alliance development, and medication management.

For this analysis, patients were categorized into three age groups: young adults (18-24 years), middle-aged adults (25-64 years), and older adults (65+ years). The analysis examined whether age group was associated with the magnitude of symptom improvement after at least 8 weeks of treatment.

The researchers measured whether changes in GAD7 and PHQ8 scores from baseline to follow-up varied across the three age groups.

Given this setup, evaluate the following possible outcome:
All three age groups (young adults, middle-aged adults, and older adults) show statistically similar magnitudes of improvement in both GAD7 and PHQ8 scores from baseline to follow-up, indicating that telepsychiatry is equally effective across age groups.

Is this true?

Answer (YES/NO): NO